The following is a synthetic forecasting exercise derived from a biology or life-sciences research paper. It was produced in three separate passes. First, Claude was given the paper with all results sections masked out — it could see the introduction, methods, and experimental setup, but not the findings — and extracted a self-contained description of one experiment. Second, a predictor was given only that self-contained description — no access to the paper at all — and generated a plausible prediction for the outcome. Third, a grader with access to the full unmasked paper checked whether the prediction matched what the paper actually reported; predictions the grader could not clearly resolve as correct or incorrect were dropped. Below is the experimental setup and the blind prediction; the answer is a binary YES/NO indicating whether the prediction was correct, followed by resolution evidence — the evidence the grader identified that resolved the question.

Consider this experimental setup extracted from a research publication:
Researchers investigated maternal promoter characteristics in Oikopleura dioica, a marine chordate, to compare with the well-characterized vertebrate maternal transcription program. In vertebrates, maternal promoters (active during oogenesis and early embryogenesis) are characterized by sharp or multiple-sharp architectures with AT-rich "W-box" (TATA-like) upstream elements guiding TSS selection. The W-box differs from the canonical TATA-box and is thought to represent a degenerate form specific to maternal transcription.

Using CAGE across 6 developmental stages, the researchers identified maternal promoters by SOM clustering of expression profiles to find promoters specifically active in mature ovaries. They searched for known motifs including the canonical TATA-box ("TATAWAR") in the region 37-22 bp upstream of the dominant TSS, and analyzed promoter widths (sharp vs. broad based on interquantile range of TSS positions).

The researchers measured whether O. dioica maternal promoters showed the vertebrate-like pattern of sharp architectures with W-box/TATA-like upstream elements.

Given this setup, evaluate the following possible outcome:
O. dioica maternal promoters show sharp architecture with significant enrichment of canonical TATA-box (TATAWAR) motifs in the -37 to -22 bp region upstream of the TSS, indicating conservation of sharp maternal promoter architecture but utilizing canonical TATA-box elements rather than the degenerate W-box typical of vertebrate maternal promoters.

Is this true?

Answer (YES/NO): NO